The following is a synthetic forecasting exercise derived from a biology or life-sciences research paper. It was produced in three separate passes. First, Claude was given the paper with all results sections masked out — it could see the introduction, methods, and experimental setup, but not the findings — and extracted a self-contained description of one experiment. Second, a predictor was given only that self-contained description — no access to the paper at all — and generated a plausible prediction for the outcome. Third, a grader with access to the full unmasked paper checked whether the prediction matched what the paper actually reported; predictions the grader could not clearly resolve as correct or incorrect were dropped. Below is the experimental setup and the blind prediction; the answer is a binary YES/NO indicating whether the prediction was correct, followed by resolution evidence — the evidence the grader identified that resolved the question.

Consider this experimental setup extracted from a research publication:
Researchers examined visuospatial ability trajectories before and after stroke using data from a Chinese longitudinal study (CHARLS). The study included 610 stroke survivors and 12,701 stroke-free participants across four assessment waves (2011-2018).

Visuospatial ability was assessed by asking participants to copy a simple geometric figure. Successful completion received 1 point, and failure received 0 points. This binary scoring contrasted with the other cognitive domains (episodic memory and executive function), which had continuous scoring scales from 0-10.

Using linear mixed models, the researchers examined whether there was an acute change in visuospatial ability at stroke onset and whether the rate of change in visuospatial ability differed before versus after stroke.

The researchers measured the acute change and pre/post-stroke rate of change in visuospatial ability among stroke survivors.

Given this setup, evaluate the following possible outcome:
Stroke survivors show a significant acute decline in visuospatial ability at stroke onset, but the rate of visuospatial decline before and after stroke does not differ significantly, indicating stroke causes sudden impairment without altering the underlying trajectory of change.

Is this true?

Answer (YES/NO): YES